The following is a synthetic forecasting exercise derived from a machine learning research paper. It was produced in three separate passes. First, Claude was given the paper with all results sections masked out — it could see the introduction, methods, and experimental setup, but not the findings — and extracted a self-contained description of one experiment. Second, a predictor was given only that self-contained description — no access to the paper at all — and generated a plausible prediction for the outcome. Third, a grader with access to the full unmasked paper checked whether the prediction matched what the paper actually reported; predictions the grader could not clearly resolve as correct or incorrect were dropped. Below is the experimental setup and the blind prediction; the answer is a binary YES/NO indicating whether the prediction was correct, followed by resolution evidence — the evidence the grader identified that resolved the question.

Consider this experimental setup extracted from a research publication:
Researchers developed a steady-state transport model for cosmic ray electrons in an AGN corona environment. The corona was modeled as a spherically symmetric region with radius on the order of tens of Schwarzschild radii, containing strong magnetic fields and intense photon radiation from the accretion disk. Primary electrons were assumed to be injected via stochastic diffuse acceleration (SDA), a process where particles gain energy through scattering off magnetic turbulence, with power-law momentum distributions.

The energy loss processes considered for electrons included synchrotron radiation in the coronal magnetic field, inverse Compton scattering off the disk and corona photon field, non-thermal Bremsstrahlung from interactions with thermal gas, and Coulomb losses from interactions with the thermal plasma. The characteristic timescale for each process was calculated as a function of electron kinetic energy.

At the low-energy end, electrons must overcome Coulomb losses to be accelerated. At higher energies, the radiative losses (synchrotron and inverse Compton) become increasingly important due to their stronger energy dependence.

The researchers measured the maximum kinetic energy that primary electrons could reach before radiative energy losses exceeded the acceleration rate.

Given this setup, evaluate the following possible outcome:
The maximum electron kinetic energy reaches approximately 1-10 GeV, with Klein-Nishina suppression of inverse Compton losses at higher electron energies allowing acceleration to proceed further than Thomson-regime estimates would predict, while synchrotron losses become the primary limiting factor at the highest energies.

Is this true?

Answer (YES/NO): NO